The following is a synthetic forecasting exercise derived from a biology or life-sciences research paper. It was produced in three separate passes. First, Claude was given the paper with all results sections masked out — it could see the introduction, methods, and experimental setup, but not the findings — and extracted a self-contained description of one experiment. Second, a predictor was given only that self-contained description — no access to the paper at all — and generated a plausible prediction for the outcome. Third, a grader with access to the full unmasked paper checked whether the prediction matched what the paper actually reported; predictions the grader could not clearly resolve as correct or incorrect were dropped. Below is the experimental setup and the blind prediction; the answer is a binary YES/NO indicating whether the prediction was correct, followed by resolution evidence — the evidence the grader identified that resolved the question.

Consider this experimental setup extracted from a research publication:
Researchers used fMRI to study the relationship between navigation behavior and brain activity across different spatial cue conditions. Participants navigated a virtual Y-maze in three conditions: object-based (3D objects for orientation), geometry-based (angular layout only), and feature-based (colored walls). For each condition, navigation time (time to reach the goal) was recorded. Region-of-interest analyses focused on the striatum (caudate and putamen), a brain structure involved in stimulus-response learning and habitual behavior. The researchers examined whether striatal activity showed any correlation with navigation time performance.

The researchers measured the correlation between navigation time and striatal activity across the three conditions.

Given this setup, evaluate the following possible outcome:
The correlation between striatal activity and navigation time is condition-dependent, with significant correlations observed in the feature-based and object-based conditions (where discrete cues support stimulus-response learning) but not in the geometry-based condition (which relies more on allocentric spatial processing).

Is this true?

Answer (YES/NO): NO